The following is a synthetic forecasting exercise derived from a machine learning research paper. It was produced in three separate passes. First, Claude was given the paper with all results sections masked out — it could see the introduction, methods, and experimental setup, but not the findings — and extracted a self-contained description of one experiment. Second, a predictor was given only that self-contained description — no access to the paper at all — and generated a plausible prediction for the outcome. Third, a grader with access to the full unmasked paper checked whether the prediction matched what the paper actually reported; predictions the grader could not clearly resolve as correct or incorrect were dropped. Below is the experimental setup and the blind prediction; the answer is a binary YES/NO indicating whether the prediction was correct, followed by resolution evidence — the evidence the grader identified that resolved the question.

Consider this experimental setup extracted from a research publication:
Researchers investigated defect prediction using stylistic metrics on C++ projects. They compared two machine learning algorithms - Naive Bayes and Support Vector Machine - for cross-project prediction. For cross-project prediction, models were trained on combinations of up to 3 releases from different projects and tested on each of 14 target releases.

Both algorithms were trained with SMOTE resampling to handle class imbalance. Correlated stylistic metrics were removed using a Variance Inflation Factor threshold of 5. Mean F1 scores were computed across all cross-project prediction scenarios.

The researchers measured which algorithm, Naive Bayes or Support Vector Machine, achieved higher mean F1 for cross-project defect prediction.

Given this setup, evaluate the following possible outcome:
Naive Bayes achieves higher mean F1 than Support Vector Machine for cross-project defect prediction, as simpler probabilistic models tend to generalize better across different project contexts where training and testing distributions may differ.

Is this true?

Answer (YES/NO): NO